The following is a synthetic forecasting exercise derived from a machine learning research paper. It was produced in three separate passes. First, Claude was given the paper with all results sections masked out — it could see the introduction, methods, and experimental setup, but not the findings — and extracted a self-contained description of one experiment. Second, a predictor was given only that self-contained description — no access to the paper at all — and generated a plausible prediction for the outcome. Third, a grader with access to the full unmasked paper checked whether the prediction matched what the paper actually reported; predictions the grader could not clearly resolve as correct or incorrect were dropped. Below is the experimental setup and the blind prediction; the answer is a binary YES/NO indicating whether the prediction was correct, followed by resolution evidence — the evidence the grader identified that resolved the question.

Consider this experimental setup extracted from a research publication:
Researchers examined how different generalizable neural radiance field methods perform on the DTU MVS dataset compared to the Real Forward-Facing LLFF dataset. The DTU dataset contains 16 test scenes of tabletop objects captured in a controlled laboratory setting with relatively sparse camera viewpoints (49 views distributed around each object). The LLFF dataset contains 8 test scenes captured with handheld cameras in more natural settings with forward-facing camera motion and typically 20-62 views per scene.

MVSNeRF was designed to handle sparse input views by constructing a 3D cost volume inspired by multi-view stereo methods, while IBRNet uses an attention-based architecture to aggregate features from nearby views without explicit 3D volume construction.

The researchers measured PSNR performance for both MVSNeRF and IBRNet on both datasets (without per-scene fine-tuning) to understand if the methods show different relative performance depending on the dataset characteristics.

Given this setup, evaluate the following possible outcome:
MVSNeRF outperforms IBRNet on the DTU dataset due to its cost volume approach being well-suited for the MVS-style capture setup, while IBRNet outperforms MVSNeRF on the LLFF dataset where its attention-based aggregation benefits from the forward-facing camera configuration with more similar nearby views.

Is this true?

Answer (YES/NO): YES